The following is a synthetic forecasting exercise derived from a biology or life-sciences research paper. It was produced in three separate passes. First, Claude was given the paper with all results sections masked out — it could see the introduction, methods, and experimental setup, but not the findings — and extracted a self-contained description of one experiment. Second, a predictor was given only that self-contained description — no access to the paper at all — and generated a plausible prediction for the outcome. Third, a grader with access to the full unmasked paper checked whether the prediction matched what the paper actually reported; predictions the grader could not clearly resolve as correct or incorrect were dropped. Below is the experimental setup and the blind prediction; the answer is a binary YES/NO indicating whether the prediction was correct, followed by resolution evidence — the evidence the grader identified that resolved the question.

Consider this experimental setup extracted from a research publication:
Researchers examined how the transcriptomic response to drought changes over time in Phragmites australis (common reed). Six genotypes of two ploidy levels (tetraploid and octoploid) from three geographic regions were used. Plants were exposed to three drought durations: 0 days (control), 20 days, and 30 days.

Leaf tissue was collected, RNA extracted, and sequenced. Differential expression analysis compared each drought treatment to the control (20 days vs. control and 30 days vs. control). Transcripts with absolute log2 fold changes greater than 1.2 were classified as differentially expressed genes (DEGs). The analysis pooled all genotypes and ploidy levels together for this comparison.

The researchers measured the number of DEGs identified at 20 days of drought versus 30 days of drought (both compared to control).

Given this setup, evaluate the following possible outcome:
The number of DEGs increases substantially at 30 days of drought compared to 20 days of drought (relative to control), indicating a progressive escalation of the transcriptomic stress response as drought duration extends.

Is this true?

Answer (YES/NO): NO